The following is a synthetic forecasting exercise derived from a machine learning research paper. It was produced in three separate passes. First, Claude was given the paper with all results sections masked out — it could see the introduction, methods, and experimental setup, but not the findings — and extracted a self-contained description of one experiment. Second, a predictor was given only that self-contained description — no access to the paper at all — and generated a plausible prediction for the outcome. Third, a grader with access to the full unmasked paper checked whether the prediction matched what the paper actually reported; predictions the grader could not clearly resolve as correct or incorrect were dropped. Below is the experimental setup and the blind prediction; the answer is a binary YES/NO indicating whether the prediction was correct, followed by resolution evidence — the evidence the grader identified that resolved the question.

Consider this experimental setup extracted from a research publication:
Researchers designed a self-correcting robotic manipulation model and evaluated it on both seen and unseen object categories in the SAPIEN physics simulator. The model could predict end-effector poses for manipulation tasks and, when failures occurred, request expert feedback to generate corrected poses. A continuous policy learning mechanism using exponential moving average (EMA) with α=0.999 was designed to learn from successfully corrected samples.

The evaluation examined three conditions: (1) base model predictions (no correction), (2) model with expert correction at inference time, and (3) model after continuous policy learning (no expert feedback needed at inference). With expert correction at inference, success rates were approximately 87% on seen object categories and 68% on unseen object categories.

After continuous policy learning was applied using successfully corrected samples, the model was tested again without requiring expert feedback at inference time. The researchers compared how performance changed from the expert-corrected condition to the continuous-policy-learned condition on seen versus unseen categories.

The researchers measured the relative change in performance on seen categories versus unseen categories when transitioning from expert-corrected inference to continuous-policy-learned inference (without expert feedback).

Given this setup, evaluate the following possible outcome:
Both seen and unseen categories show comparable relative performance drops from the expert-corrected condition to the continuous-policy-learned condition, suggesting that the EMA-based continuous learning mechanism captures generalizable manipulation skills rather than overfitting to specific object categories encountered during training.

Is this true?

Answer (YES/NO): NO